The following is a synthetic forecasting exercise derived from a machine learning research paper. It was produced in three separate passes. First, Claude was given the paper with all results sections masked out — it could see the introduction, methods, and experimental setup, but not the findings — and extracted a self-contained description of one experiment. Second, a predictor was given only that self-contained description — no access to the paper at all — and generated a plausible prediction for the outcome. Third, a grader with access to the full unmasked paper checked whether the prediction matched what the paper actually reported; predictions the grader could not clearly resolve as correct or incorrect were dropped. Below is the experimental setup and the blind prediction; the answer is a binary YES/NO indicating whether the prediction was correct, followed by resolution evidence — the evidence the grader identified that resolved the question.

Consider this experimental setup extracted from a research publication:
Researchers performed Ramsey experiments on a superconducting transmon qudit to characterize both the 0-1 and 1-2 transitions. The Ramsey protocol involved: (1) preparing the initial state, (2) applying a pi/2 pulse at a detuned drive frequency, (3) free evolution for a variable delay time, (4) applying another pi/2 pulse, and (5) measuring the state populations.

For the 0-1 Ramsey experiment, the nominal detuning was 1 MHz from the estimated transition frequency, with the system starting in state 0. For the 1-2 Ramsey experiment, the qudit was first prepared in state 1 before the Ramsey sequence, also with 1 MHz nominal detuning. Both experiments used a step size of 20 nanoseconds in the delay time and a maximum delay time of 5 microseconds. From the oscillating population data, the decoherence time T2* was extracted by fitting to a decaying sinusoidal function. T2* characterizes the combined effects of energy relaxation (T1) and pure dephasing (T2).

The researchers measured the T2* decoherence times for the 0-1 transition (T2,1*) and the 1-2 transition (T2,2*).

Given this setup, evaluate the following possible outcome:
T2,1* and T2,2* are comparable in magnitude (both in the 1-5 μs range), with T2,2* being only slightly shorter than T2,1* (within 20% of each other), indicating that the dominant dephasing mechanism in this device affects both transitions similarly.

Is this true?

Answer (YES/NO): NO